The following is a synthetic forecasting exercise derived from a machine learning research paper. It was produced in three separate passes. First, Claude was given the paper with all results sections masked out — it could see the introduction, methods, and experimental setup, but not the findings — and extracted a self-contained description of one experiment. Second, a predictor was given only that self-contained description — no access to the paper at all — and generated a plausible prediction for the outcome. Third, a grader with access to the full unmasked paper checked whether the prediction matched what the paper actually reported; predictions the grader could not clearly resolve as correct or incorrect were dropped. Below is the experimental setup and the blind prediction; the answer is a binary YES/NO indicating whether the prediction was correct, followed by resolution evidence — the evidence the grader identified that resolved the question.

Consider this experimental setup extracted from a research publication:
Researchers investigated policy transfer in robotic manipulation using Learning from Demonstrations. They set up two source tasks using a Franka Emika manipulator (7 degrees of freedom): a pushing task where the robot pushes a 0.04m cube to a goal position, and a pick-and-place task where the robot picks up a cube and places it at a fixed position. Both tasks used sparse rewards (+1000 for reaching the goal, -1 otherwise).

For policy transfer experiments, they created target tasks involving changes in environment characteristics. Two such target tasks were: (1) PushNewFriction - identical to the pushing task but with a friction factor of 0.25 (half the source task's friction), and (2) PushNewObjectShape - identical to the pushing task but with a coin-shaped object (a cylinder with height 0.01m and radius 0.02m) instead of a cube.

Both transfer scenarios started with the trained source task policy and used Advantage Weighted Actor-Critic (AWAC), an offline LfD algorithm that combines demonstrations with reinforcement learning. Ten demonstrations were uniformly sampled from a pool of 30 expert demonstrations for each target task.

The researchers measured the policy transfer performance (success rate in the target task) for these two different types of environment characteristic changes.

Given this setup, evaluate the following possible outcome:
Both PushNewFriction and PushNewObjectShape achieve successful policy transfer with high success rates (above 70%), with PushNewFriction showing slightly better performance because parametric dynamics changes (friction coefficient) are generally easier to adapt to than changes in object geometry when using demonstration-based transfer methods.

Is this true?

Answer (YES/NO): NO